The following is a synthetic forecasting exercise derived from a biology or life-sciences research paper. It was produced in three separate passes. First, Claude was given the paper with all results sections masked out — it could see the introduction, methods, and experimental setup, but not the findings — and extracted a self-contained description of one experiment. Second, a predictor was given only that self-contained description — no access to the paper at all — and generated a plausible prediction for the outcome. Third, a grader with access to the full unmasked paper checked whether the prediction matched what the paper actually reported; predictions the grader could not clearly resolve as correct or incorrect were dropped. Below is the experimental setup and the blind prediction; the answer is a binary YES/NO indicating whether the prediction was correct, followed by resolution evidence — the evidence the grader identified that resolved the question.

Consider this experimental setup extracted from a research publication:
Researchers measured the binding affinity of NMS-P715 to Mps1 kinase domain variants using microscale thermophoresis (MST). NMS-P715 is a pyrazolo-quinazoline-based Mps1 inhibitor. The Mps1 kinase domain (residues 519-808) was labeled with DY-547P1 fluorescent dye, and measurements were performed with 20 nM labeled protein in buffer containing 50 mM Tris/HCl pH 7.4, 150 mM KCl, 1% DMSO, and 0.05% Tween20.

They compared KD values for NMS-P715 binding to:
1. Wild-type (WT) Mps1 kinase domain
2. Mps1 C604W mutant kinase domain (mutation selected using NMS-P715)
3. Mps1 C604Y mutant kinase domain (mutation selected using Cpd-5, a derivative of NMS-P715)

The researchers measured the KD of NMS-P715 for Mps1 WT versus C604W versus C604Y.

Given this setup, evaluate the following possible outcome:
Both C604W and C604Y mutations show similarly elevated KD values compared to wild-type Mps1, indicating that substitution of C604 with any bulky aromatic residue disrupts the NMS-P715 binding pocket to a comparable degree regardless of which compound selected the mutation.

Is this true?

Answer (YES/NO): NO